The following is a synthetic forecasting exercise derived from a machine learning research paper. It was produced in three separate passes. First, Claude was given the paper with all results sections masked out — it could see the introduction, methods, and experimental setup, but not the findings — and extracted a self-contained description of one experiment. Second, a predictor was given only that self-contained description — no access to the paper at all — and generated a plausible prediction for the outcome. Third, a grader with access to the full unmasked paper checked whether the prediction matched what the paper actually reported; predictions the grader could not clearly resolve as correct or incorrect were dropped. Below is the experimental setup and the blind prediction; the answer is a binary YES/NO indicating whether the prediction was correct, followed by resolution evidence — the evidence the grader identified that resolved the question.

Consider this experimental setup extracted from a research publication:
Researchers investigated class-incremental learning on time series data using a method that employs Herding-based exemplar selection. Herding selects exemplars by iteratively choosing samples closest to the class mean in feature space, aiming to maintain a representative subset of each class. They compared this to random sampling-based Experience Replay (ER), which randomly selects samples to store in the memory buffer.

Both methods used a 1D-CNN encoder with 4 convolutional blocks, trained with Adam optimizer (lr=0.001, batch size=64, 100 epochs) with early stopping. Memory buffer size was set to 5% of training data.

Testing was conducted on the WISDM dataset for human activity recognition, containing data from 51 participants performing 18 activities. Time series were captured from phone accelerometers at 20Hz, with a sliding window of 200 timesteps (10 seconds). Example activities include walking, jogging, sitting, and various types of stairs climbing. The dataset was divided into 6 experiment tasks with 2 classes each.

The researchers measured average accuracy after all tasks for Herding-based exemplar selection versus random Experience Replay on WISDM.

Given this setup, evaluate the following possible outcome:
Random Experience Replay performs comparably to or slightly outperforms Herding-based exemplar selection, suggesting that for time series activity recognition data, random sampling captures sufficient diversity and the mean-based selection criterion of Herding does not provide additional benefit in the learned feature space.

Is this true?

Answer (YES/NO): NO